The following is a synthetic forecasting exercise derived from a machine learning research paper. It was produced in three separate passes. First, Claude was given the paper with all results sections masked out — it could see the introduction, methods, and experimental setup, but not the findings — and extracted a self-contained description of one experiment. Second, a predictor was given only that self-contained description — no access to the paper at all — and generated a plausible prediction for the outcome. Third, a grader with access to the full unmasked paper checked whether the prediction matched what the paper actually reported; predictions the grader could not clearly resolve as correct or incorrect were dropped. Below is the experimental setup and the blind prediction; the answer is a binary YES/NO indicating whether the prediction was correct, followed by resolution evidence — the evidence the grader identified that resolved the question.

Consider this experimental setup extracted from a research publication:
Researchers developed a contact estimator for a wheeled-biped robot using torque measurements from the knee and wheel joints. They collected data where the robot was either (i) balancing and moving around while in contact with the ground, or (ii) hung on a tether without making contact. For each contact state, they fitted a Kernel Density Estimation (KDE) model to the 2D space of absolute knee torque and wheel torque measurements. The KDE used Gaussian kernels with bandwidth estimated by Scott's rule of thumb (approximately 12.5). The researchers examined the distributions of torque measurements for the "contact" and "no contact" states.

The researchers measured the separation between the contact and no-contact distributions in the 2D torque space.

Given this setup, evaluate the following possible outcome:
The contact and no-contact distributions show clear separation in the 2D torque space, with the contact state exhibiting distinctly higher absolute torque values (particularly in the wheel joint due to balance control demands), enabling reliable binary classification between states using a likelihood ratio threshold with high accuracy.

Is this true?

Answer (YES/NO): NO